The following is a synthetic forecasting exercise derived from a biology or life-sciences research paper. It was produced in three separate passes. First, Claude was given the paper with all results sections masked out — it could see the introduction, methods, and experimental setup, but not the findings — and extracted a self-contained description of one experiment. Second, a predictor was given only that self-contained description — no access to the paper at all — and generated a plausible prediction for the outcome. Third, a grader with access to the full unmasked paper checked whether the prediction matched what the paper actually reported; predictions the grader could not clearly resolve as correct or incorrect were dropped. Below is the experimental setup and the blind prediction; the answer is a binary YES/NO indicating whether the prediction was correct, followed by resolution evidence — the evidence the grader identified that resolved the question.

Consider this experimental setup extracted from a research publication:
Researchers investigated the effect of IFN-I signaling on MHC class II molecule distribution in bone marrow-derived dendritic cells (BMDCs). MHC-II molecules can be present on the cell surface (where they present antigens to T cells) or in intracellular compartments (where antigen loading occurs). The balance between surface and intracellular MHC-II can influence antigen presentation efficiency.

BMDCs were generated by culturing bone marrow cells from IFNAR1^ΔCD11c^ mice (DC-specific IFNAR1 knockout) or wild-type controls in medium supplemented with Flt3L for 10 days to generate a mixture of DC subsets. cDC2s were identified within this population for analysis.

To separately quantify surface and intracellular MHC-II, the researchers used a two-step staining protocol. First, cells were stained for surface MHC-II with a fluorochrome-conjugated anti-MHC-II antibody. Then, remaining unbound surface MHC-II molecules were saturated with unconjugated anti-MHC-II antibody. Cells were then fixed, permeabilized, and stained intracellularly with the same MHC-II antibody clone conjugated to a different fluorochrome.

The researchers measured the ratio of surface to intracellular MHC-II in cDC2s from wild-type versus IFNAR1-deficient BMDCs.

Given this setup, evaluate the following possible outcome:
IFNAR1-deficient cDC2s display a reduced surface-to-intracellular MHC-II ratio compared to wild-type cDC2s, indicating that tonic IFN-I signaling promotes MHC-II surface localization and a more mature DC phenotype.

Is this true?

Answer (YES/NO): NO